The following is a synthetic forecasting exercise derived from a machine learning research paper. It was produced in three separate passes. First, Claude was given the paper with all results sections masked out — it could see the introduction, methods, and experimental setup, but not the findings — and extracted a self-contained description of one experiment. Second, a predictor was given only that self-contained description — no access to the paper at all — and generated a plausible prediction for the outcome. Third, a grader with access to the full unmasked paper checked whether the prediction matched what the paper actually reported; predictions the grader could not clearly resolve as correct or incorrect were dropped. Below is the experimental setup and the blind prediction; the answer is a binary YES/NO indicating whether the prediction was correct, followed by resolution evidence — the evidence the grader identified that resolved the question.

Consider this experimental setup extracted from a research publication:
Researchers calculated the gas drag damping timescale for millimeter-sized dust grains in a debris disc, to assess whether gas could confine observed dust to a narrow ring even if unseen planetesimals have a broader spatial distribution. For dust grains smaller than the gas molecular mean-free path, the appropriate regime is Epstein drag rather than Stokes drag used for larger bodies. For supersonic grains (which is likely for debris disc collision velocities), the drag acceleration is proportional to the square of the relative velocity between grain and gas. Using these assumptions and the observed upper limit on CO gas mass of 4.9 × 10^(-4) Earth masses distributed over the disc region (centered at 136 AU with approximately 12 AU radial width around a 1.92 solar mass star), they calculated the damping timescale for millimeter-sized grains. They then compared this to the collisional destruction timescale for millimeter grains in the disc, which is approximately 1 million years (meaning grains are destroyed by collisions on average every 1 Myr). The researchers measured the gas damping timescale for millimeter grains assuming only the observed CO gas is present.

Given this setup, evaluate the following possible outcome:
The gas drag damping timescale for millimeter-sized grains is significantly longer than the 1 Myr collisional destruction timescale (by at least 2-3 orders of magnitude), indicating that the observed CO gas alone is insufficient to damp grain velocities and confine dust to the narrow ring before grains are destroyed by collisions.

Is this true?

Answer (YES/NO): NO